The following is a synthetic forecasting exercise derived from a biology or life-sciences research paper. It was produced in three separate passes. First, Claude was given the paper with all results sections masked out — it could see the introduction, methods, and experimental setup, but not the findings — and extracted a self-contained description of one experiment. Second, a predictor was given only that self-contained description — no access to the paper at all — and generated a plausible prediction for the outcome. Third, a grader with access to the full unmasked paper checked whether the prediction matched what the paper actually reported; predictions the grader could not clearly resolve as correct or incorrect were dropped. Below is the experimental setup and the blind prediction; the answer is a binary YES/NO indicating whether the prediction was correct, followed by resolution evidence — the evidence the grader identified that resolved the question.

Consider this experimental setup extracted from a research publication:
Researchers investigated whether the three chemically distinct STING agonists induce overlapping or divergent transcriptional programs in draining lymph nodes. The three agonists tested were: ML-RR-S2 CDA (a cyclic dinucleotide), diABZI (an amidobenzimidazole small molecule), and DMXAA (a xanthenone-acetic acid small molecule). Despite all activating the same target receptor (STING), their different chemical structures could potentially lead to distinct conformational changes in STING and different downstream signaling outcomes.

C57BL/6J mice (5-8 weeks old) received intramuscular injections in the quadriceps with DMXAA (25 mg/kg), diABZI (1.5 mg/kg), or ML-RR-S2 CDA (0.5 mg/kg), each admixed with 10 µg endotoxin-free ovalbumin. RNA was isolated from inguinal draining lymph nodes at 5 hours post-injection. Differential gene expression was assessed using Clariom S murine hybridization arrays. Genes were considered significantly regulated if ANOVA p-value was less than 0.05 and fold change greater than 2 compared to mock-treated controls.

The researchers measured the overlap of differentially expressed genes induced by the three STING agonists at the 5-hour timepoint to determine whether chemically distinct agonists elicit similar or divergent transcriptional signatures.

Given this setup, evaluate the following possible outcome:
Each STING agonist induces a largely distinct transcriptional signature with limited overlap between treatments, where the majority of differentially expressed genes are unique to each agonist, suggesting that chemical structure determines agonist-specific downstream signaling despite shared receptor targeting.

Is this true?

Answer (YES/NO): NO